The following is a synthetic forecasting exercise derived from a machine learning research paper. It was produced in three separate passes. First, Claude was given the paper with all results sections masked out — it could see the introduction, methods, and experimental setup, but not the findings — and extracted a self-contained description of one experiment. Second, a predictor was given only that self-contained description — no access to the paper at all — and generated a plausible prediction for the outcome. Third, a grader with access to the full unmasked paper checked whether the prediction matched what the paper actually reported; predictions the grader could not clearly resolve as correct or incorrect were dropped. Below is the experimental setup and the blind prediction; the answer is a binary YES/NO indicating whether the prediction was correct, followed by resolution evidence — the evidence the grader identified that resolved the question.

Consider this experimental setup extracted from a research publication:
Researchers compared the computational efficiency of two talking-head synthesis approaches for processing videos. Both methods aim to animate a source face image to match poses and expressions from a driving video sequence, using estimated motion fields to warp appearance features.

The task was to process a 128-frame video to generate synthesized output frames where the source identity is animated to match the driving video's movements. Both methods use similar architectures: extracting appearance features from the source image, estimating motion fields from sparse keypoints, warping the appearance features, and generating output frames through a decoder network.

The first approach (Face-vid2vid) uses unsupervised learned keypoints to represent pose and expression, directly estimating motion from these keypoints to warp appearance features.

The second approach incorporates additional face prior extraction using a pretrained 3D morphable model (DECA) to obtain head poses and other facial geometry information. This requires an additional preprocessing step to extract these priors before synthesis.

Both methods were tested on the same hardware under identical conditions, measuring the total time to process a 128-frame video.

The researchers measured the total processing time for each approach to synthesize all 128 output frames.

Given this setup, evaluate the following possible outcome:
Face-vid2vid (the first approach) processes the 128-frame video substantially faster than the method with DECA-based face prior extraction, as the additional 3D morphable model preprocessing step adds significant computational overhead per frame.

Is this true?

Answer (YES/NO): NO